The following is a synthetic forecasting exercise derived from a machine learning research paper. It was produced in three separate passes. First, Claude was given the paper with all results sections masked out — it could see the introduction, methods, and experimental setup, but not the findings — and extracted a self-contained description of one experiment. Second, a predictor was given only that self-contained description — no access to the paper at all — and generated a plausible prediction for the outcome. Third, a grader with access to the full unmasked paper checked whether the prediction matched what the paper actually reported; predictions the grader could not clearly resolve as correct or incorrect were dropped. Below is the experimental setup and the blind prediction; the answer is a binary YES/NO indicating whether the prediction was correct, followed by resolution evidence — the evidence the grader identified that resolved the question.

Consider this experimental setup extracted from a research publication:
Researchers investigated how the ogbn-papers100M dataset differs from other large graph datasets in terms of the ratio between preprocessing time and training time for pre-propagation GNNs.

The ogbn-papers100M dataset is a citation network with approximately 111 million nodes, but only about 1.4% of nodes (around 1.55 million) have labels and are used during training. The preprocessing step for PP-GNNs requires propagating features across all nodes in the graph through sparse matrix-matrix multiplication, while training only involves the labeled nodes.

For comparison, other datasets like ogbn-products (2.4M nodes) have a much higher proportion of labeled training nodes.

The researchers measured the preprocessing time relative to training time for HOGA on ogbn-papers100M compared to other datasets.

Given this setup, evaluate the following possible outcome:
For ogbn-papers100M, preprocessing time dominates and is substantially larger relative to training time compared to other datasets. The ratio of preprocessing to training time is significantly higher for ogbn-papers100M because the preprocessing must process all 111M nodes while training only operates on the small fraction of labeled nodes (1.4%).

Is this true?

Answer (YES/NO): NO